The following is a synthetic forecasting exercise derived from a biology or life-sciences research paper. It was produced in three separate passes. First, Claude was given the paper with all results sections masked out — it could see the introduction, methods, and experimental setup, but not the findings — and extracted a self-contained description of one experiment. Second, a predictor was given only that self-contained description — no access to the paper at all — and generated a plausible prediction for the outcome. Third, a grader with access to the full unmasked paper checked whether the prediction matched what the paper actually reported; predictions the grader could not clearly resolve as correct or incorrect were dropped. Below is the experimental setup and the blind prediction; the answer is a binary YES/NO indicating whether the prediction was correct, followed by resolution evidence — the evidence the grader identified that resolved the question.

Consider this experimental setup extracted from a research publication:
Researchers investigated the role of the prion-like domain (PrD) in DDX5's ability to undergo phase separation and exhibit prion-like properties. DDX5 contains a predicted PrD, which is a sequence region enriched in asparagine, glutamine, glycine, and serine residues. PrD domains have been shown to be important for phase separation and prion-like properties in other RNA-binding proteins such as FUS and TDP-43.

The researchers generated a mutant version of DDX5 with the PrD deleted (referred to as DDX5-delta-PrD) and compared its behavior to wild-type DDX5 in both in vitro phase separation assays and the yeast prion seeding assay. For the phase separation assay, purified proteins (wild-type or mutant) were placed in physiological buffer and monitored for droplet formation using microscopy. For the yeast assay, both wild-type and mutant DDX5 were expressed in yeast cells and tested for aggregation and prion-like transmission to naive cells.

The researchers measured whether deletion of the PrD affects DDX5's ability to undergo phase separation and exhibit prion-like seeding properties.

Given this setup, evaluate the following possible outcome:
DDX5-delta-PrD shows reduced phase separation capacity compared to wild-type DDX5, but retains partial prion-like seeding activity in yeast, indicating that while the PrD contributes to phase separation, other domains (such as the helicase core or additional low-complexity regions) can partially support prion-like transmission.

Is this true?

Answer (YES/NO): NO